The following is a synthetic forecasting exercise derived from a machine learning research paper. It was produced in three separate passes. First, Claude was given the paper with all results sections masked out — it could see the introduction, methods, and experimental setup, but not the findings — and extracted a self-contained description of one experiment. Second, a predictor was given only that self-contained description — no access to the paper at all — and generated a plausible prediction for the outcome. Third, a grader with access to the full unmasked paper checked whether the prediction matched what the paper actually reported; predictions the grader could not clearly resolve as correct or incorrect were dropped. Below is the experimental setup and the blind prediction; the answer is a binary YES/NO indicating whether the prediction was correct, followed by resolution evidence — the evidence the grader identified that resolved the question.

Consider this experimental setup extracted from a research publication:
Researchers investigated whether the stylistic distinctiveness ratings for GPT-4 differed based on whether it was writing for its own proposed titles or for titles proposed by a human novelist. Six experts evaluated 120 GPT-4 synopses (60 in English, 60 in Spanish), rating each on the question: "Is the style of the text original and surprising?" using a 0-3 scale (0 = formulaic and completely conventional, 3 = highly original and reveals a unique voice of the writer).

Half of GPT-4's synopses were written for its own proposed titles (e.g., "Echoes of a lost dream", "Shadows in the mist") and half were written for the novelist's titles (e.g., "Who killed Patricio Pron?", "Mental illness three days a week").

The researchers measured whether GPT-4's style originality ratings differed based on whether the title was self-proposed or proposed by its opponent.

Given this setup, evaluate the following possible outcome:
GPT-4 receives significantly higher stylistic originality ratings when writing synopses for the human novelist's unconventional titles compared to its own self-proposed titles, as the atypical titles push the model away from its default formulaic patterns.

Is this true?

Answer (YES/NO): YES